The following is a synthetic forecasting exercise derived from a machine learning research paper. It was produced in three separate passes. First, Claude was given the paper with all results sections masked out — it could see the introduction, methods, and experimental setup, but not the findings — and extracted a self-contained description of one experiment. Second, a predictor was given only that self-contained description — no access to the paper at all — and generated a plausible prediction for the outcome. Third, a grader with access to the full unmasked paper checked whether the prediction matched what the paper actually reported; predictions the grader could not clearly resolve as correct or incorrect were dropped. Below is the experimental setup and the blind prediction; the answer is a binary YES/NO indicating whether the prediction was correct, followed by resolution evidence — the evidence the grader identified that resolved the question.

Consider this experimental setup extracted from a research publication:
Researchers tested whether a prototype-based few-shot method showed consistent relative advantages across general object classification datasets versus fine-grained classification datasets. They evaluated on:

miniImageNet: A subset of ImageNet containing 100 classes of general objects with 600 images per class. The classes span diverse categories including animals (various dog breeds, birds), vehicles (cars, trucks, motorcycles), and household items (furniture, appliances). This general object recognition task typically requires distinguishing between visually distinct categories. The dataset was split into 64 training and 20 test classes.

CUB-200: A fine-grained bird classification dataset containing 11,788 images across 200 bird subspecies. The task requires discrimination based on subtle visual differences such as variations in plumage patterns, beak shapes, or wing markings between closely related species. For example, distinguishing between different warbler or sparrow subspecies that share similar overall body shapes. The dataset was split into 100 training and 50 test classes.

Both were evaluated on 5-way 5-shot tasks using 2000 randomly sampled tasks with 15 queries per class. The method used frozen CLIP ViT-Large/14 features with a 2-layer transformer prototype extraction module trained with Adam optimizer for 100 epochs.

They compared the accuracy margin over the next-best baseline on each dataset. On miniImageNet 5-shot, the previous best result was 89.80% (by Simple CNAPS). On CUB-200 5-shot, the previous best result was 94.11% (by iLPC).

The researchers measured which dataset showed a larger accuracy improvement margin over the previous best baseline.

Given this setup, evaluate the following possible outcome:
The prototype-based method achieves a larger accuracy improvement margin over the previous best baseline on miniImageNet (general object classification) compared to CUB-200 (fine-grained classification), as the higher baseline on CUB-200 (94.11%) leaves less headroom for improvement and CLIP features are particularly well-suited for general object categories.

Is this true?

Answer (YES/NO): YES